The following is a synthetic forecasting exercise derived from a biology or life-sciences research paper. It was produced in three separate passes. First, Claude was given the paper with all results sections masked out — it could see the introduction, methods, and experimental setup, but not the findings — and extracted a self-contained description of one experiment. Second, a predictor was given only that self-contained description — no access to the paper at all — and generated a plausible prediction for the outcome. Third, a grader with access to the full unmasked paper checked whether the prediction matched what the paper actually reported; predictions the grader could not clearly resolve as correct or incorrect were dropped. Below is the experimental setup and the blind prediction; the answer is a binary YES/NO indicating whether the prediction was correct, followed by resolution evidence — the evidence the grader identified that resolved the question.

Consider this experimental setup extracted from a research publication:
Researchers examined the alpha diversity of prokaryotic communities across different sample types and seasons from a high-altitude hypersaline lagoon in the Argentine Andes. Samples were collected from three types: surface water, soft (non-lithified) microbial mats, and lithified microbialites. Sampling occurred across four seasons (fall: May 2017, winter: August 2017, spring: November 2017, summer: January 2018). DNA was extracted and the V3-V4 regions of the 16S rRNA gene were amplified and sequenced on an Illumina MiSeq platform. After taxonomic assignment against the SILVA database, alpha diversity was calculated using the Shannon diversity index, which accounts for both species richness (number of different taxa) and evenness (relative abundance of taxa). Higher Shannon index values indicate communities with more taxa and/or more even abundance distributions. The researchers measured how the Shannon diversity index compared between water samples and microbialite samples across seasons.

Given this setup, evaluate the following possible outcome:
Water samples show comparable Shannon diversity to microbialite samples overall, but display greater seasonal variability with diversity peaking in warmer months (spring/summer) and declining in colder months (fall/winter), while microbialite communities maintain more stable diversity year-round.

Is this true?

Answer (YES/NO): NO